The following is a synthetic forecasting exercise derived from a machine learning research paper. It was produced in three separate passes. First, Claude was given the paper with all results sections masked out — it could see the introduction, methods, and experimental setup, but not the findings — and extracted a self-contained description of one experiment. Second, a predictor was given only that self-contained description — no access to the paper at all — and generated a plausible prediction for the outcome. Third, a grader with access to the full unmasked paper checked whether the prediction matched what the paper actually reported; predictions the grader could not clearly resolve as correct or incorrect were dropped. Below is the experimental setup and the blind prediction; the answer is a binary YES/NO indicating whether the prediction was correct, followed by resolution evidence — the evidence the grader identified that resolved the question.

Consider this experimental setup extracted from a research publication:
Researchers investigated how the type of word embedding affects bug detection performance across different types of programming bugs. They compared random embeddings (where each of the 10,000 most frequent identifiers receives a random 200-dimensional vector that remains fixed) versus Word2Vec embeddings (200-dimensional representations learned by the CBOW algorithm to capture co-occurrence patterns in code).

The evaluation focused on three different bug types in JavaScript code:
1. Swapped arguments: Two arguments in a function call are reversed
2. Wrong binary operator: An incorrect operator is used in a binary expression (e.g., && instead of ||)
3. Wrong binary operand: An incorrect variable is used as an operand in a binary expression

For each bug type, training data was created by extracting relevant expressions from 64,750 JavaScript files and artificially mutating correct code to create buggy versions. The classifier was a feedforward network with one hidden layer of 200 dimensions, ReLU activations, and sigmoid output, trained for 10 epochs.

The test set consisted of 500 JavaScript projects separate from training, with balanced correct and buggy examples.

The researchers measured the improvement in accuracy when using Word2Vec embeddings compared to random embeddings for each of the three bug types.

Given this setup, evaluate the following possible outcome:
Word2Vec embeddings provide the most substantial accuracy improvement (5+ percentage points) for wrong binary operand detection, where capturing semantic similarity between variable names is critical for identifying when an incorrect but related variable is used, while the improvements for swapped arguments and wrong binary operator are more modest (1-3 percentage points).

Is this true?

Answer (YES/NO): NO